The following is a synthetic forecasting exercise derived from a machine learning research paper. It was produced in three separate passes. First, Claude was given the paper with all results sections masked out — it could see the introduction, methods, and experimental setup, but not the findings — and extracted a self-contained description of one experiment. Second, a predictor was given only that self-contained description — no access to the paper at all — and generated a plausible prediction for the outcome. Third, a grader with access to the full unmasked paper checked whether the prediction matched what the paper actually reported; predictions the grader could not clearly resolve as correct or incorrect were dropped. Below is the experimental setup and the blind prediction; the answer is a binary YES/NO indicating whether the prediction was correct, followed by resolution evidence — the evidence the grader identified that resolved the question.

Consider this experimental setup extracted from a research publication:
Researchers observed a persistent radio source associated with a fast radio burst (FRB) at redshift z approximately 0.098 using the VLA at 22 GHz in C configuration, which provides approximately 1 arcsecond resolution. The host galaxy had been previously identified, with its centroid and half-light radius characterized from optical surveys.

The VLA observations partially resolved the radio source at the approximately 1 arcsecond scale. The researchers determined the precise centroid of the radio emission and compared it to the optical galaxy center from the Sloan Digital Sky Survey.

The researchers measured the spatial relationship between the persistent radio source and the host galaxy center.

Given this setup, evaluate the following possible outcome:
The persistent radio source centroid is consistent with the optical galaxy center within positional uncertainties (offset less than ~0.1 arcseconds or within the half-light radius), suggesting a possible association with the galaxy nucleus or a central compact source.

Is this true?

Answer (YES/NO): NO